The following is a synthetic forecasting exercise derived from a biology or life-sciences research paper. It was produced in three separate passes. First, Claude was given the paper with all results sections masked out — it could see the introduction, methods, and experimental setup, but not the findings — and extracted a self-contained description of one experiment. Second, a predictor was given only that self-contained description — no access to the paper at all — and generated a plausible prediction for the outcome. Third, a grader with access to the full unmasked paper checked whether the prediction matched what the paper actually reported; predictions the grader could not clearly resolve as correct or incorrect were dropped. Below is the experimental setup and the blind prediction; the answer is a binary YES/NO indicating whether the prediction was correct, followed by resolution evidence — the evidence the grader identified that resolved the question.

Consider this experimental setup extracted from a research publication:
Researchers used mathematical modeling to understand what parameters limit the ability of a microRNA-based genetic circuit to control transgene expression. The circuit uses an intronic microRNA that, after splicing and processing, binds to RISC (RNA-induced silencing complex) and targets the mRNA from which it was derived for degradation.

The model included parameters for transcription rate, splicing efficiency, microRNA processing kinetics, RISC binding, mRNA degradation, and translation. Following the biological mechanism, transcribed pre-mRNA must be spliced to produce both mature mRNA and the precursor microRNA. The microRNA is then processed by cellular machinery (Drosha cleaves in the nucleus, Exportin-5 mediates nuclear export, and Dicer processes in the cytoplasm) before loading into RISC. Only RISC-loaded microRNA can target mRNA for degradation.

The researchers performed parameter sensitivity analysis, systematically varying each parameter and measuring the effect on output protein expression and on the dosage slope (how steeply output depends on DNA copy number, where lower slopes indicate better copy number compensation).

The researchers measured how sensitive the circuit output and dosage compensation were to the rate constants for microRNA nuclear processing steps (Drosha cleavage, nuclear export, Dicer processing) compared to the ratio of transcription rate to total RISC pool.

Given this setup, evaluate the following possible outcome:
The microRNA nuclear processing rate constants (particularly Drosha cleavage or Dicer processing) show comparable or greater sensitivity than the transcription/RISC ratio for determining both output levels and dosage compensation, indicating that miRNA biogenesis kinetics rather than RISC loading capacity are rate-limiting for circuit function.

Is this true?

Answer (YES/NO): NO